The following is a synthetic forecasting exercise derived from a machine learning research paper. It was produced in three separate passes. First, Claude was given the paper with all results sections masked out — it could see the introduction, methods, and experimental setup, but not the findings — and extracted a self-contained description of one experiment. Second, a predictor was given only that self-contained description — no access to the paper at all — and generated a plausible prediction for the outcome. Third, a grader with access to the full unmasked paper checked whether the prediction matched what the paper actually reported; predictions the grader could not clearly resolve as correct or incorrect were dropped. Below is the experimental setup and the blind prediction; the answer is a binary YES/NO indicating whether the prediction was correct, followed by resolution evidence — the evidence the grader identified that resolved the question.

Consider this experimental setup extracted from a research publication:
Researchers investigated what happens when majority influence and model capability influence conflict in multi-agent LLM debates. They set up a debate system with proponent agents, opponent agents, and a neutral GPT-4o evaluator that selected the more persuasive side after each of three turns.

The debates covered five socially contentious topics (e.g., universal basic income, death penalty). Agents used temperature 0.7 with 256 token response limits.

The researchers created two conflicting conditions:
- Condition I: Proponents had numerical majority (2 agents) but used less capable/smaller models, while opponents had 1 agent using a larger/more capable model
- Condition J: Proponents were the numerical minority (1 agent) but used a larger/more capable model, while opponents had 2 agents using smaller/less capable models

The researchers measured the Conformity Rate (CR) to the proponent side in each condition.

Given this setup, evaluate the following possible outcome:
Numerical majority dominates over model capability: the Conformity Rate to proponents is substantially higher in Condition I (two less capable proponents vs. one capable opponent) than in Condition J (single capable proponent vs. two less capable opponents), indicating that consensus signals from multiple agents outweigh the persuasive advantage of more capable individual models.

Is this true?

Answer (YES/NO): NO